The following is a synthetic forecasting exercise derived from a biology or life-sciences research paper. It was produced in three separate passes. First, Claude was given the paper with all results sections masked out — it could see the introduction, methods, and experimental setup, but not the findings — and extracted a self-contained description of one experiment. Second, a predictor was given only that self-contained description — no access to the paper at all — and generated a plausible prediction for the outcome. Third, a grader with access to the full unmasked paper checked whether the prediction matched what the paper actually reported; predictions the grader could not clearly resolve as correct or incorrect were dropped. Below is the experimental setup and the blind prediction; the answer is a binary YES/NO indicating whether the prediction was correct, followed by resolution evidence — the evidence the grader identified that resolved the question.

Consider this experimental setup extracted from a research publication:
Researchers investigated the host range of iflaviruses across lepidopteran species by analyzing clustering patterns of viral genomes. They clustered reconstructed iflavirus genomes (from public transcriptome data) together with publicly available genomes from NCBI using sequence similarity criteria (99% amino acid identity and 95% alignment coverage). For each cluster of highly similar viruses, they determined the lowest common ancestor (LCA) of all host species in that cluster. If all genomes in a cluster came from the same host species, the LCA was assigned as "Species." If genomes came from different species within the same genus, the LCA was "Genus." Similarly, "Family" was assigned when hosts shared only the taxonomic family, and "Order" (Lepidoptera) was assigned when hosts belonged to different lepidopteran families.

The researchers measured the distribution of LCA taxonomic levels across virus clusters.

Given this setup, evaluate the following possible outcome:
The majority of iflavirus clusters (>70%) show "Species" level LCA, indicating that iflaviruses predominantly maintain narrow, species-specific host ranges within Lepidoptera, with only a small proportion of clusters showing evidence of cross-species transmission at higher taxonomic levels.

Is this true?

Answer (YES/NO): YES